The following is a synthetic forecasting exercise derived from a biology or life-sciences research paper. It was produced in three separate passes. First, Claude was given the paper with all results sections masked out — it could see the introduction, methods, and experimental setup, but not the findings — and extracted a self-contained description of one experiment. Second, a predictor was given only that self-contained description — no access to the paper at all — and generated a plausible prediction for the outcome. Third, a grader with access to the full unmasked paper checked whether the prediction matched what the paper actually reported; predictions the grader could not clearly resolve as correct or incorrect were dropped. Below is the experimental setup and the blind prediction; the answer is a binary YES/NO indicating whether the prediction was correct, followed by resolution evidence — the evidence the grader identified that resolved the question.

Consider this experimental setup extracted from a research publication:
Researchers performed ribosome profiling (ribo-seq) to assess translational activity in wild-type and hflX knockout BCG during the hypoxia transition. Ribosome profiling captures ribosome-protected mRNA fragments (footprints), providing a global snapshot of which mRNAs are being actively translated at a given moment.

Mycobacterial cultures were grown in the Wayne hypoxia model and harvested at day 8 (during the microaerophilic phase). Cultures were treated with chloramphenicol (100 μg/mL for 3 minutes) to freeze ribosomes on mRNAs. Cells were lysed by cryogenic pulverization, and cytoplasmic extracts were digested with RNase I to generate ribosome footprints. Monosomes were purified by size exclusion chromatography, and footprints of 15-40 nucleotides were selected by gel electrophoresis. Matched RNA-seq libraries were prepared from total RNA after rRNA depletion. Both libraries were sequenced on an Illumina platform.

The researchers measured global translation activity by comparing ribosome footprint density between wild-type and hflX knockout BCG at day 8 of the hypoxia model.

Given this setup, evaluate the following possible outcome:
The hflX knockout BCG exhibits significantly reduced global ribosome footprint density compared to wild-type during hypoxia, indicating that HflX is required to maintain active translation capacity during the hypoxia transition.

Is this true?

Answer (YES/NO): YES